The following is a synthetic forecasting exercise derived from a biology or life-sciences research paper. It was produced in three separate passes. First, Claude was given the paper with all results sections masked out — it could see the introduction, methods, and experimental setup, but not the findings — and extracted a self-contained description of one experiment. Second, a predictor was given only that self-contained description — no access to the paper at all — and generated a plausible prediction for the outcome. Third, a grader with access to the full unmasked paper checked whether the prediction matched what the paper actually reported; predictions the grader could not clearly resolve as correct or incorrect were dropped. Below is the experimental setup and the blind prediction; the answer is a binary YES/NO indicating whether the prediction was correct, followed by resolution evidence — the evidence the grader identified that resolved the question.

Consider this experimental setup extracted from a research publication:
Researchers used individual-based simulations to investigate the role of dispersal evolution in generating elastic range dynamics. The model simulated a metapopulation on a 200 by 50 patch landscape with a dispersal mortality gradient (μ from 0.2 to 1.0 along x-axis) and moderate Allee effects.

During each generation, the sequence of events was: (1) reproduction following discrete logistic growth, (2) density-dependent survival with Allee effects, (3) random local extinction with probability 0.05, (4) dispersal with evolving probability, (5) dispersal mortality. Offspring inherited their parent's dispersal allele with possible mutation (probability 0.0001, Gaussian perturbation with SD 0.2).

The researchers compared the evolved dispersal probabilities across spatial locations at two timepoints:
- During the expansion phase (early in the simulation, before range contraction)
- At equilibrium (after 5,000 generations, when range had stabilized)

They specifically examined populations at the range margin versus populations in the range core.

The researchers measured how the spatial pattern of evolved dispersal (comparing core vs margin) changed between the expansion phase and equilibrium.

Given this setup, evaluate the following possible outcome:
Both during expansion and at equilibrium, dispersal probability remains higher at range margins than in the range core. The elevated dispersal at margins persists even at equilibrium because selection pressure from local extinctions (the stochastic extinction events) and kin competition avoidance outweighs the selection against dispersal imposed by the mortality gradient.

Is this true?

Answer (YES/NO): NO